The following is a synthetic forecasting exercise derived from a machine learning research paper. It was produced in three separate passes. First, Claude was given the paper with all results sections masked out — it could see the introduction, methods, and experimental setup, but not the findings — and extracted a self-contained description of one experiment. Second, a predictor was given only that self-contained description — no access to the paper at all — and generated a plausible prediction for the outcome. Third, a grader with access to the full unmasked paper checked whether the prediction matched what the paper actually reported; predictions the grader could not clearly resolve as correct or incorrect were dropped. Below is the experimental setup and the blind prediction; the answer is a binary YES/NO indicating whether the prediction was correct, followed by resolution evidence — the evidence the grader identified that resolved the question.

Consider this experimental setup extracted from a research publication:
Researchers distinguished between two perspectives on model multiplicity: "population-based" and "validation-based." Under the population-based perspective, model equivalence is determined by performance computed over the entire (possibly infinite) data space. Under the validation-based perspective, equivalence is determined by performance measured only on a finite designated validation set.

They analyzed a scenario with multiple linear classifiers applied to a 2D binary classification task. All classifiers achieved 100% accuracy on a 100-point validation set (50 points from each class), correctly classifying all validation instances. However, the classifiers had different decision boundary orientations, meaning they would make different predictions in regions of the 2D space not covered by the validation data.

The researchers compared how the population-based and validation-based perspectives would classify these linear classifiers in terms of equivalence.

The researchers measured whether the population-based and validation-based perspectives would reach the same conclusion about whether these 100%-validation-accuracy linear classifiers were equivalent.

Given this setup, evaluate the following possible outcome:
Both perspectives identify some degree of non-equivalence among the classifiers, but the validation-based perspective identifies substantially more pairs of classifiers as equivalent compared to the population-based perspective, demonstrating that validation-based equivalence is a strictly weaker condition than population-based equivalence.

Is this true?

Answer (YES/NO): NO